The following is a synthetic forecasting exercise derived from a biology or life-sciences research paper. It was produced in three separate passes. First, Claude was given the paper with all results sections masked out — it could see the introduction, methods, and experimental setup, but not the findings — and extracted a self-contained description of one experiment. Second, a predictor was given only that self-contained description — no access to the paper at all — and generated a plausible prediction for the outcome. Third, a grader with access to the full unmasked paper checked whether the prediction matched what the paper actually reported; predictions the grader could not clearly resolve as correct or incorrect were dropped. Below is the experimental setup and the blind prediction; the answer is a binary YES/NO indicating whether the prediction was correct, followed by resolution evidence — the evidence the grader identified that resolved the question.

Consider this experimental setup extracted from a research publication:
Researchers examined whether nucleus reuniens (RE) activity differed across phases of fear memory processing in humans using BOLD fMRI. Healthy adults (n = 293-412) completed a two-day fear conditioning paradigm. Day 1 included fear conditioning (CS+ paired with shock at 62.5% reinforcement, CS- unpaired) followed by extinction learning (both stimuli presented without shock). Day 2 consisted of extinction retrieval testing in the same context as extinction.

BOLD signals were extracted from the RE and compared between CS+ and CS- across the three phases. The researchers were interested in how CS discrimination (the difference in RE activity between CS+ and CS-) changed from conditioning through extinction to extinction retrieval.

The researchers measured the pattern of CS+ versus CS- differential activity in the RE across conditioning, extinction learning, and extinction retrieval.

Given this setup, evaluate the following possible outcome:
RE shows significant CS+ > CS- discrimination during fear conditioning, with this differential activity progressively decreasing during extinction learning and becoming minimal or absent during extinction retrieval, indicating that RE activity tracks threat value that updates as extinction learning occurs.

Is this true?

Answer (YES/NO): NO